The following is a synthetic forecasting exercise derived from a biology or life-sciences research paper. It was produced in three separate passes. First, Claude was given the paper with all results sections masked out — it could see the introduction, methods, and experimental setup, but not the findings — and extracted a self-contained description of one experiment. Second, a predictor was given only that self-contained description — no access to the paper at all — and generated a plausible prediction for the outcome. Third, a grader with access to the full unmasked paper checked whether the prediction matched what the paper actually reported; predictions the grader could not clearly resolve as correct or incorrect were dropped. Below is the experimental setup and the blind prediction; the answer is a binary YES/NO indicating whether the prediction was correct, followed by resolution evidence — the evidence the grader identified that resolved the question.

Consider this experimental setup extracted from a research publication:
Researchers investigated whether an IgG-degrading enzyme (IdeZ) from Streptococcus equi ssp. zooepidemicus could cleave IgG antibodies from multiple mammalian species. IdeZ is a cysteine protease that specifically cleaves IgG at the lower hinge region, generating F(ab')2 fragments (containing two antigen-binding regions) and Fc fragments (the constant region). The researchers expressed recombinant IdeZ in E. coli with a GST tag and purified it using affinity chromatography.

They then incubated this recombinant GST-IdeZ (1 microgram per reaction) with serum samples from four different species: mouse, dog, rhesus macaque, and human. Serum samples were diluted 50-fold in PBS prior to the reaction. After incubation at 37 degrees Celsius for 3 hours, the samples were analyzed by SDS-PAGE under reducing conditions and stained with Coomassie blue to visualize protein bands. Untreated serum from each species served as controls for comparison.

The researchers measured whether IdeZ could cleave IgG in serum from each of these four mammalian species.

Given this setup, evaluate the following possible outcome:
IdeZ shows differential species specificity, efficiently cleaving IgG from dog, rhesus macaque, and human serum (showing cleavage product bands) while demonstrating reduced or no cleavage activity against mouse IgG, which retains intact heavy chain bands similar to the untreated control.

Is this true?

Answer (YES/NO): YES